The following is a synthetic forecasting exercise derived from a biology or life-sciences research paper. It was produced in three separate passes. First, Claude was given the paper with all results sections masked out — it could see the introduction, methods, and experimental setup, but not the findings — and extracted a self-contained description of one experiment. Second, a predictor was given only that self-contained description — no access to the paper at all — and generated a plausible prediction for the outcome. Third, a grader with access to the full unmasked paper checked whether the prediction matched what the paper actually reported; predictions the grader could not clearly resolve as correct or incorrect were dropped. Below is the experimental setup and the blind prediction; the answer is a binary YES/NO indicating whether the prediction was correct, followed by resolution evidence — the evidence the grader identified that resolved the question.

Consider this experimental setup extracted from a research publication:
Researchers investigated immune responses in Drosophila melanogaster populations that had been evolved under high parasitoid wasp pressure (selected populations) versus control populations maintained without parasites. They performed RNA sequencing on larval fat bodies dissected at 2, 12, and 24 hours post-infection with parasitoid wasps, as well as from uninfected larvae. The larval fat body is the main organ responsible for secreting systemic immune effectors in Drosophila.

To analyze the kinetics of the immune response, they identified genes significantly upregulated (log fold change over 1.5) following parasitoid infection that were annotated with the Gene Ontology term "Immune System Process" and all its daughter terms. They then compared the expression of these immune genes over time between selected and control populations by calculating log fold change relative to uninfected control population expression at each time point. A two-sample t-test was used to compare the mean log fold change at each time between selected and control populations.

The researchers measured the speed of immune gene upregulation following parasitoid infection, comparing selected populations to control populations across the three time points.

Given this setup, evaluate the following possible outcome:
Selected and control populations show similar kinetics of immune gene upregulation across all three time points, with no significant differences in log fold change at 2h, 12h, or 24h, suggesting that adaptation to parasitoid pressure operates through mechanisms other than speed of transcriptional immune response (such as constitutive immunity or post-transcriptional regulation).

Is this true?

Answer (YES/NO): NO